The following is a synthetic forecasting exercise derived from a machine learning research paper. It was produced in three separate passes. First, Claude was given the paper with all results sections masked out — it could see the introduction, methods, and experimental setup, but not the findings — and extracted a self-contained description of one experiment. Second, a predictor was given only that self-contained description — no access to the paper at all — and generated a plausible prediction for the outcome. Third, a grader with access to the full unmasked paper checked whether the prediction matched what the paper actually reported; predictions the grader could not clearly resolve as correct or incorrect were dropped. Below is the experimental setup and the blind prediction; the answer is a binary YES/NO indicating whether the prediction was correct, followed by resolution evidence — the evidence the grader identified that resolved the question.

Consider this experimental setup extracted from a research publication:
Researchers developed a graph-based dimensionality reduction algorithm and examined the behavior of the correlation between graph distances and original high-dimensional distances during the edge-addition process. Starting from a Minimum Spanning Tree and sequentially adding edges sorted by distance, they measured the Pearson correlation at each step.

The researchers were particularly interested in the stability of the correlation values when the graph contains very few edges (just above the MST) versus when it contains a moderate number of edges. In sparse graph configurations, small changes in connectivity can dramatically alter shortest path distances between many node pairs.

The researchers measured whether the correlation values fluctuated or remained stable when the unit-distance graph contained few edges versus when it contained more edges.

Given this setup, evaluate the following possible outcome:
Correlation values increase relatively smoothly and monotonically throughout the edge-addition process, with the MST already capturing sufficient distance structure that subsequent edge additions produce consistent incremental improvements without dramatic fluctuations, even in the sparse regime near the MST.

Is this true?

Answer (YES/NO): NO